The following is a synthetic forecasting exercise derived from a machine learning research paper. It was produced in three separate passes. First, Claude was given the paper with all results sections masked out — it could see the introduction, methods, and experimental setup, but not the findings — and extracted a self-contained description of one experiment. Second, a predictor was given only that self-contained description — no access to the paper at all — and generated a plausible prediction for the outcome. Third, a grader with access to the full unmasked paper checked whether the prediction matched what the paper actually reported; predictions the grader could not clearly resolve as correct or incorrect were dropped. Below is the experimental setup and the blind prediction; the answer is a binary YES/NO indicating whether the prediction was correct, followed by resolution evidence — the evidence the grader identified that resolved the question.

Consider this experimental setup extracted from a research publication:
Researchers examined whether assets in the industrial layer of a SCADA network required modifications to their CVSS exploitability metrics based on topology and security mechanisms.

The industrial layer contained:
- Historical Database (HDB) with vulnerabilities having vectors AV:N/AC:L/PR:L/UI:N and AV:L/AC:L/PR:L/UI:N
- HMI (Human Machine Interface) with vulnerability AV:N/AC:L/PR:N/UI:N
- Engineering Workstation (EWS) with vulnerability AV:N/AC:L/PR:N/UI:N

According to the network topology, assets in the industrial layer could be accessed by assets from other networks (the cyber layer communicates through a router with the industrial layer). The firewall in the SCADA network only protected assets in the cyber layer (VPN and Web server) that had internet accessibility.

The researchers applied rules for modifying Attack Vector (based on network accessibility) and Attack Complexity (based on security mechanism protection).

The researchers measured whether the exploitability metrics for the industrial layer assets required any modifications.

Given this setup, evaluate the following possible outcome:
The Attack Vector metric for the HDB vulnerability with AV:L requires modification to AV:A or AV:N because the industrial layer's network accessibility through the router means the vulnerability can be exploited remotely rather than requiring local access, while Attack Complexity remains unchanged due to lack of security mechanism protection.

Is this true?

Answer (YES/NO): NO